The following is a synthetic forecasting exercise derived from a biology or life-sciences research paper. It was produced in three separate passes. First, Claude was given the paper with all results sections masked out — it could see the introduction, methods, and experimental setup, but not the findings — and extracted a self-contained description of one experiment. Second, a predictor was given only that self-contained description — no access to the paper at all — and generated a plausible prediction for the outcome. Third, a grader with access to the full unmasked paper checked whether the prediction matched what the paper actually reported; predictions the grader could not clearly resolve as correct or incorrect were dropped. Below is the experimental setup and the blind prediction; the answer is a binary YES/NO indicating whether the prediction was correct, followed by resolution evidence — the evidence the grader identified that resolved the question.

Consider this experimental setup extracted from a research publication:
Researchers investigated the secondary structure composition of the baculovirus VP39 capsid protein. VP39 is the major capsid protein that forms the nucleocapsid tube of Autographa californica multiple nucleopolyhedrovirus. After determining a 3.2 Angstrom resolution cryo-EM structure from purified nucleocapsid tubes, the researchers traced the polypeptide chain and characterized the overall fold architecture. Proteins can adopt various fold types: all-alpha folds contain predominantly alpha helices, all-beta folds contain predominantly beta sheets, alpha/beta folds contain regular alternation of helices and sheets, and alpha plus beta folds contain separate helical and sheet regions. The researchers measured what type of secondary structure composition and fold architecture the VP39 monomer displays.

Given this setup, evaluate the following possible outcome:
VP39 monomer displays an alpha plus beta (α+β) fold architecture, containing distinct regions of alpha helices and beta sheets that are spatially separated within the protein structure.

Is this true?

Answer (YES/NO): NO